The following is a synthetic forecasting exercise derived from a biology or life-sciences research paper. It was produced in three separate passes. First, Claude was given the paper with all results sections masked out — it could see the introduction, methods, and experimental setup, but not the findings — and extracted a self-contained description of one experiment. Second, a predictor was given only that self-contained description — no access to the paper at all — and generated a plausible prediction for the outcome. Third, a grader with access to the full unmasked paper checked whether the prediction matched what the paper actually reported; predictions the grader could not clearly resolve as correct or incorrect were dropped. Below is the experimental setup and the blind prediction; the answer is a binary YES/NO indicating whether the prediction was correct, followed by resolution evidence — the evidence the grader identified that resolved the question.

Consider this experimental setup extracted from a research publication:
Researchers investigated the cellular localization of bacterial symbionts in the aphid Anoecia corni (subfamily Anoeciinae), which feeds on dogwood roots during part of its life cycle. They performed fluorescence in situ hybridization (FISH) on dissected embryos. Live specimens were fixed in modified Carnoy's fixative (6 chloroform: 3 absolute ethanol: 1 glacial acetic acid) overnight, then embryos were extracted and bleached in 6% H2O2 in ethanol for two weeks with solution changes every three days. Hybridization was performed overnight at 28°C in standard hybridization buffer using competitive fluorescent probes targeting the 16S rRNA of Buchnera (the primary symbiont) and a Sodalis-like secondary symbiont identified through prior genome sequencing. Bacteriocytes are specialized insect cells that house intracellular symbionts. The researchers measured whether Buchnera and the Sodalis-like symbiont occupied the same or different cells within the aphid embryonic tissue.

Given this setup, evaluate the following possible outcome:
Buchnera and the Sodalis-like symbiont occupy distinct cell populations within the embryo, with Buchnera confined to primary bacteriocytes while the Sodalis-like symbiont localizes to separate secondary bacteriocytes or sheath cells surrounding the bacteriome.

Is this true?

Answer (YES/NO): NO